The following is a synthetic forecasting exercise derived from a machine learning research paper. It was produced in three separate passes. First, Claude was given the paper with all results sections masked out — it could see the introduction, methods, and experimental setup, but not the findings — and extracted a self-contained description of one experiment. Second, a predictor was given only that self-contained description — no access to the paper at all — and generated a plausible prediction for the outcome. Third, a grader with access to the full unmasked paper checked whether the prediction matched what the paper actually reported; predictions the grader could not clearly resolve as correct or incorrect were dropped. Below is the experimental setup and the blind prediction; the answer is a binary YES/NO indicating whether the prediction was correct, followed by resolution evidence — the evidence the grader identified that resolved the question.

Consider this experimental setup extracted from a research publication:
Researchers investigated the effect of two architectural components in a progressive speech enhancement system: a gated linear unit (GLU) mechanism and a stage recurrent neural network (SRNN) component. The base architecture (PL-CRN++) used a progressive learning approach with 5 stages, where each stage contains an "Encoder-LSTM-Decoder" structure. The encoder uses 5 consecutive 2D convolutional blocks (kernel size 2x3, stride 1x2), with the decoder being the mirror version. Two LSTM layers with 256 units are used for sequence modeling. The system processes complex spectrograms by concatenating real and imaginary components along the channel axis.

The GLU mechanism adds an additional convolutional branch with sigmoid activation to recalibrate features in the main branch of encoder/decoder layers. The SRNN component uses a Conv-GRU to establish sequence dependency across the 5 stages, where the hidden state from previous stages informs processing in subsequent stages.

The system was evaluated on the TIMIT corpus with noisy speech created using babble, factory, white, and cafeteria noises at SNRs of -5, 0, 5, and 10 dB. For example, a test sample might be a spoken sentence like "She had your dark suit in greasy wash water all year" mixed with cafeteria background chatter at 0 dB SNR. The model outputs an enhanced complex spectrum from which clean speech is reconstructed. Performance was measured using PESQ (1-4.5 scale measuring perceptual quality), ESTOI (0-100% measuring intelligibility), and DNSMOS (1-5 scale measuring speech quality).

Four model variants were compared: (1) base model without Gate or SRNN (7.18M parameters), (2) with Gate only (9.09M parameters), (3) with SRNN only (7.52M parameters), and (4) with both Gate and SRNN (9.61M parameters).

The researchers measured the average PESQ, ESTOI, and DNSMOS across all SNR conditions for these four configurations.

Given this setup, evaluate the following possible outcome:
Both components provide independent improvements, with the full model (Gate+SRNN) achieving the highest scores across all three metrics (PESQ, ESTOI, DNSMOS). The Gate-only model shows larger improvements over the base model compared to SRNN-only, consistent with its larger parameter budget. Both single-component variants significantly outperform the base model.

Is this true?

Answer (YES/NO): NO